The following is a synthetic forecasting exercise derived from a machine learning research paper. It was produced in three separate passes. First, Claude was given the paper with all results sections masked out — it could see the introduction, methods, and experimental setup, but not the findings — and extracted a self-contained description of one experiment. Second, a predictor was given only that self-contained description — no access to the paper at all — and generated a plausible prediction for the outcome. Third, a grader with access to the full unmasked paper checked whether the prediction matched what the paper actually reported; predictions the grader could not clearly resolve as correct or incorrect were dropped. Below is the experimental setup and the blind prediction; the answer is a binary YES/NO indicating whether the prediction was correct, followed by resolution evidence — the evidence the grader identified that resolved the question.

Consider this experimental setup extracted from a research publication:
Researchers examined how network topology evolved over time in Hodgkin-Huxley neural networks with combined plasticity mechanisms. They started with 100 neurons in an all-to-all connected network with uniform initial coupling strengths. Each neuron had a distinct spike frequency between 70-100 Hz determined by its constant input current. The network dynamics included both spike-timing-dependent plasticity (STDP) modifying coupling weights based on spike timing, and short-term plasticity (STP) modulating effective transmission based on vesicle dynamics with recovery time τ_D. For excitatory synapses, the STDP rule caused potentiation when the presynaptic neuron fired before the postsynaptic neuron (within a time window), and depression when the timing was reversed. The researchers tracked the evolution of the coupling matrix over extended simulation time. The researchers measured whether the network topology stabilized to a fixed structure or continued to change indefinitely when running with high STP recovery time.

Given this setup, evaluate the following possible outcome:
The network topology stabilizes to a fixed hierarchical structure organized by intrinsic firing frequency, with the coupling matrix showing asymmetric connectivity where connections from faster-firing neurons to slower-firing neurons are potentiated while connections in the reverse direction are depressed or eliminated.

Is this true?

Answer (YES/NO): NO